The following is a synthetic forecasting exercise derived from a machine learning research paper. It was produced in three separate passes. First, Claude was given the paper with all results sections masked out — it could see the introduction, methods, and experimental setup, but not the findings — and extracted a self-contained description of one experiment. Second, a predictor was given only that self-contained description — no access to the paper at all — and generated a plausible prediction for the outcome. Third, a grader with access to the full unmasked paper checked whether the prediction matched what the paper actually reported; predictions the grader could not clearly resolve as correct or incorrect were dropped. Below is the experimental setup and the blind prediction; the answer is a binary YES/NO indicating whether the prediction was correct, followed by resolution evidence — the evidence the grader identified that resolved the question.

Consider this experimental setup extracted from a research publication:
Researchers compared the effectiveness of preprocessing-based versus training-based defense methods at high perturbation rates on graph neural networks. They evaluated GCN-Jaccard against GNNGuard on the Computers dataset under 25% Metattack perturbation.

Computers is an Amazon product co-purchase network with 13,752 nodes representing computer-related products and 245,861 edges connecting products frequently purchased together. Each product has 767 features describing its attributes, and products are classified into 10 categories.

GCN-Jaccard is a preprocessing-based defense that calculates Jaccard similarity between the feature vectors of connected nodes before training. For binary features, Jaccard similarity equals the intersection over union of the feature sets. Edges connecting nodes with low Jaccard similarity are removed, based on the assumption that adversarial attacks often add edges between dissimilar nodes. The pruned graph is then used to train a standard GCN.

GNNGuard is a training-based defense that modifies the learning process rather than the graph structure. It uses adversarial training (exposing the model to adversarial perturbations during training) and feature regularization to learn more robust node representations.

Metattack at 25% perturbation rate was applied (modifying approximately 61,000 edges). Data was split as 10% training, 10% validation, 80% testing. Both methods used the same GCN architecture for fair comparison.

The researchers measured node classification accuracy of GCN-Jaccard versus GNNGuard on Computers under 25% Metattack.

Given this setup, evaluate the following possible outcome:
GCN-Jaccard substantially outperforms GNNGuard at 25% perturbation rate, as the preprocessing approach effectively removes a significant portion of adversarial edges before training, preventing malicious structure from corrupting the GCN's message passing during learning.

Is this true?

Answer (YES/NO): NO